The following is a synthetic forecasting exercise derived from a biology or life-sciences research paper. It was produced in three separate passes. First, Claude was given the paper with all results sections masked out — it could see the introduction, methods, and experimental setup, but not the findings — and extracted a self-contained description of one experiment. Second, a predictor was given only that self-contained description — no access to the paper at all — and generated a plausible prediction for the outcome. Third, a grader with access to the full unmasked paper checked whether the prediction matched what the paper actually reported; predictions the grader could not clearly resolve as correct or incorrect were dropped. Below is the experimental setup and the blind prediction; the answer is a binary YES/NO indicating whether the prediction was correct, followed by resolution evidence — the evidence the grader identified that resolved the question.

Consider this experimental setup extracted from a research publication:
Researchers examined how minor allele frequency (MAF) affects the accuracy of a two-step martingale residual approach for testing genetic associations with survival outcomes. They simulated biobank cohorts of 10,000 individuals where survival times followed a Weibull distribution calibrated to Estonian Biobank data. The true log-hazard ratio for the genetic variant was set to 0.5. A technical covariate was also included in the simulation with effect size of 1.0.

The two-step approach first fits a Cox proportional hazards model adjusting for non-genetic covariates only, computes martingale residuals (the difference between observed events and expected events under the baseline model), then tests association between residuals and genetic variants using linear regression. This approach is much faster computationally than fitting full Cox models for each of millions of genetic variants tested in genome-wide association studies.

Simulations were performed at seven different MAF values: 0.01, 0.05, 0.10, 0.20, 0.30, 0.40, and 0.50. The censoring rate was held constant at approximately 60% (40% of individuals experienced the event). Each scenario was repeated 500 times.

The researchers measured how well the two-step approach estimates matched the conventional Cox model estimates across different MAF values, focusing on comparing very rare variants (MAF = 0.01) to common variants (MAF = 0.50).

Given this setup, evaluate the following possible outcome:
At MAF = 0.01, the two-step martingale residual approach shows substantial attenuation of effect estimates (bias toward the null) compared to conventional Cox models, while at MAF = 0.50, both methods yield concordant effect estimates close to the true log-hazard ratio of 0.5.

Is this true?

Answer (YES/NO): NO